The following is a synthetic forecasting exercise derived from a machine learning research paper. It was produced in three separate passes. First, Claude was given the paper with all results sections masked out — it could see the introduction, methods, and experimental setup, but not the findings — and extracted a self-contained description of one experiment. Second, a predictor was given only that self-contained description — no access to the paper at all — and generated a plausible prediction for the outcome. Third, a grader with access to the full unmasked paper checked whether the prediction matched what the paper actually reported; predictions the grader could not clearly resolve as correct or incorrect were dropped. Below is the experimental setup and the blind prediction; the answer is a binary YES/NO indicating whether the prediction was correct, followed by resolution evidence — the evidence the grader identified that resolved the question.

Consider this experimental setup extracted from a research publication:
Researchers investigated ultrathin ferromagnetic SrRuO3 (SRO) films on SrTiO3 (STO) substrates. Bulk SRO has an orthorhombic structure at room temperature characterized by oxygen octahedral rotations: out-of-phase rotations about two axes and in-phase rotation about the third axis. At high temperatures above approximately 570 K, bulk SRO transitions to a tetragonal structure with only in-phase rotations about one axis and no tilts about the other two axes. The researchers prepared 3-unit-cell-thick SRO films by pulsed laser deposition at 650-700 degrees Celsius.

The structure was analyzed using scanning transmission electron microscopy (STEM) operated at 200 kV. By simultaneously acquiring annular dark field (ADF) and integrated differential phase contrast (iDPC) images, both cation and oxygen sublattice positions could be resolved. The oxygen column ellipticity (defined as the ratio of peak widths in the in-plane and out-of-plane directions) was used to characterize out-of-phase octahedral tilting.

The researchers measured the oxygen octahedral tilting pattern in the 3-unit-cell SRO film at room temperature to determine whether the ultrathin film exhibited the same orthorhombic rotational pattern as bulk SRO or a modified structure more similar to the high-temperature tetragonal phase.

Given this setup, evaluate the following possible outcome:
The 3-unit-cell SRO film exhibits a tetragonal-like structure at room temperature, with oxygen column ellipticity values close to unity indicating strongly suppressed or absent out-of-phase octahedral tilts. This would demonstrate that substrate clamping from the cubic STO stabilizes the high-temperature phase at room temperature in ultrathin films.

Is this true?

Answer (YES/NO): NO